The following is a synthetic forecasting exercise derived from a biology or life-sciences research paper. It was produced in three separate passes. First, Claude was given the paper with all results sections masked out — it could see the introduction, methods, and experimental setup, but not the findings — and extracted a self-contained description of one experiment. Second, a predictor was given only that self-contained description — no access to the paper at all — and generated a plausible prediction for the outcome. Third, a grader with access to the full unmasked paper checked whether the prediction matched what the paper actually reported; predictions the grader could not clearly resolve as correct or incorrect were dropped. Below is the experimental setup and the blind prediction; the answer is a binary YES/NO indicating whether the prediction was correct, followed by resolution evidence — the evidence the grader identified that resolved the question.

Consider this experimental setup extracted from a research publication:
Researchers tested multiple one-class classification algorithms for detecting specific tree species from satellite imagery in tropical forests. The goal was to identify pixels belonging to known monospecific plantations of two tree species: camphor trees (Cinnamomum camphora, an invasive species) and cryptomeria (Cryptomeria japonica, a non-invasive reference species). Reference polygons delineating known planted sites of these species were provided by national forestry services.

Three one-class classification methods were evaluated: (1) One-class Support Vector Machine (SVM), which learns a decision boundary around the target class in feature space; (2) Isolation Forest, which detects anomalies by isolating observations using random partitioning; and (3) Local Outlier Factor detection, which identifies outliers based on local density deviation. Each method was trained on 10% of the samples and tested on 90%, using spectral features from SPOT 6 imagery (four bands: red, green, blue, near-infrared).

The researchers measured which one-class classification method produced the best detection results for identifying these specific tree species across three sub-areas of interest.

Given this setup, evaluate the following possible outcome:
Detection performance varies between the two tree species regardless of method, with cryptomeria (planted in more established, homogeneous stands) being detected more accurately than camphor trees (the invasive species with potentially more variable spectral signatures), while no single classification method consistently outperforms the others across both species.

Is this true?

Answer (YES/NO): NO